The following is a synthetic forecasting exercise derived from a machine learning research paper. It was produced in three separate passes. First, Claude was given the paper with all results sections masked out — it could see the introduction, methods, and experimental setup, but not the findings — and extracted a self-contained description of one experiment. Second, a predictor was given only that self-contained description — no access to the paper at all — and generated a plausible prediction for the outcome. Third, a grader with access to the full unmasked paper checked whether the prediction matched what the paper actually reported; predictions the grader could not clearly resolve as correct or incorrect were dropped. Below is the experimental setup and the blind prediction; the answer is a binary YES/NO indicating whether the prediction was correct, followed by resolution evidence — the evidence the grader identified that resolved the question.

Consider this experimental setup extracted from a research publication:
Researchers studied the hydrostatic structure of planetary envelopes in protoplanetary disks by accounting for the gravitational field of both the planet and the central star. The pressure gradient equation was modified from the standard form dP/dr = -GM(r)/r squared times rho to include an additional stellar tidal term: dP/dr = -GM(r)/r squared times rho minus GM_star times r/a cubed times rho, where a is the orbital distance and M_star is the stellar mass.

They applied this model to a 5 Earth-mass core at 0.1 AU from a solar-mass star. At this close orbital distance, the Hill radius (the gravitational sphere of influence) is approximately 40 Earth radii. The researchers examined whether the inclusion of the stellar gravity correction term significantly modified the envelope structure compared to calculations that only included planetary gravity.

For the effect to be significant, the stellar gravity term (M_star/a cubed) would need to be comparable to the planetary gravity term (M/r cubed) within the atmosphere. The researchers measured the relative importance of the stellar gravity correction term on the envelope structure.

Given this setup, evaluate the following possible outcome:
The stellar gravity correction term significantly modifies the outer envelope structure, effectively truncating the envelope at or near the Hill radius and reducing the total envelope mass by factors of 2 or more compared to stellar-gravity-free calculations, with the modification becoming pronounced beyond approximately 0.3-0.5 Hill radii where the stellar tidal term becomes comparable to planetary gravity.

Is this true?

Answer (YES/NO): NO